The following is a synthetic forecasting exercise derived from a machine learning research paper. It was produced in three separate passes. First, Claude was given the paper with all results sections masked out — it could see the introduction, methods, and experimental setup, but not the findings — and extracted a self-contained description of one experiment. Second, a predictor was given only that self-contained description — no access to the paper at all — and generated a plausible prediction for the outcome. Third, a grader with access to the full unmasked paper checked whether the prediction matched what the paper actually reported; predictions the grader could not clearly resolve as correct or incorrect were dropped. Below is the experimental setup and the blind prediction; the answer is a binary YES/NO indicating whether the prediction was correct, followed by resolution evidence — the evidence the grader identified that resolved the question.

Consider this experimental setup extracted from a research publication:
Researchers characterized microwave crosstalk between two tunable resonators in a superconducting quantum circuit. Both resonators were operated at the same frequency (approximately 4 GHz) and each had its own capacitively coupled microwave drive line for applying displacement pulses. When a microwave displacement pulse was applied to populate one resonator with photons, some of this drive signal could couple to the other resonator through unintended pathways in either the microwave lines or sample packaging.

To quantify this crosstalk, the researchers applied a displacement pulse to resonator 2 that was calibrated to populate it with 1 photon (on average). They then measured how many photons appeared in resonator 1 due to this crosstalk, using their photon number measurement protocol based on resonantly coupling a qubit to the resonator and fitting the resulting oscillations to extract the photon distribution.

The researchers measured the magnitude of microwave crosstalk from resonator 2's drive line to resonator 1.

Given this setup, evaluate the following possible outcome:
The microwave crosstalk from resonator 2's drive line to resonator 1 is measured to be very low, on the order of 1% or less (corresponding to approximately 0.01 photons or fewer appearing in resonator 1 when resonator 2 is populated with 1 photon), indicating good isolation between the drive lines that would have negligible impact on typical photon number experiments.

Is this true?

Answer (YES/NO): NO